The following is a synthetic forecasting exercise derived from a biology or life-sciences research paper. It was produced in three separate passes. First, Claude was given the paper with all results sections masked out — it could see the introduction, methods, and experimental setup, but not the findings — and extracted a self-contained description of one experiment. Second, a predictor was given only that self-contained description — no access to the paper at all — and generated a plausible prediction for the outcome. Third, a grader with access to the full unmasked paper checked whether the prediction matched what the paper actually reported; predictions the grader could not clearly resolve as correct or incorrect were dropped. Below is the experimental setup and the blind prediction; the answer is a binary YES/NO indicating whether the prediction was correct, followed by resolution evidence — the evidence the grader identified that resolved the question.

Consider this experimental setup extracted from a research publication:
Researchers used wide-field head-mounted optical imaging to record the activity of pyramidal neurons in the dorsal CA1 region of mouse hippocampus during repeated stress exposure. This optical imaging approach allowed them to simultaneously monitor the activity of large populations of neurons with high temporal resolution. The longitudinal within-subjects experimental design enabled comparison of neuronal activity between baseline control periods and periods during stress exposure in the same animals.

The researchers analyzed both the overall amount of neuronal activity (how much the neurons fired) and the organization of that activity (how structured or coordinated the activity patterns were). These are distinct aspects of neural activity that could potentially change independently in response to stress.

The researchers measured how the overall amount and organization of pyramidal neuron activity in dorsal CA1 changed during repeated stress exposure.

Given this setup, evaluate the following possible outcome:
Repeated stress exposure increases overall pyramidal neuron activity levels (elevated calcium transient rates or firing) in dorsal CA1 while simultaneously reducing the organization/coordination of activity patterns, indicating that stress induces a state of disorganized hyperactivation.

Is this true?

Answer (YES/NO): YES